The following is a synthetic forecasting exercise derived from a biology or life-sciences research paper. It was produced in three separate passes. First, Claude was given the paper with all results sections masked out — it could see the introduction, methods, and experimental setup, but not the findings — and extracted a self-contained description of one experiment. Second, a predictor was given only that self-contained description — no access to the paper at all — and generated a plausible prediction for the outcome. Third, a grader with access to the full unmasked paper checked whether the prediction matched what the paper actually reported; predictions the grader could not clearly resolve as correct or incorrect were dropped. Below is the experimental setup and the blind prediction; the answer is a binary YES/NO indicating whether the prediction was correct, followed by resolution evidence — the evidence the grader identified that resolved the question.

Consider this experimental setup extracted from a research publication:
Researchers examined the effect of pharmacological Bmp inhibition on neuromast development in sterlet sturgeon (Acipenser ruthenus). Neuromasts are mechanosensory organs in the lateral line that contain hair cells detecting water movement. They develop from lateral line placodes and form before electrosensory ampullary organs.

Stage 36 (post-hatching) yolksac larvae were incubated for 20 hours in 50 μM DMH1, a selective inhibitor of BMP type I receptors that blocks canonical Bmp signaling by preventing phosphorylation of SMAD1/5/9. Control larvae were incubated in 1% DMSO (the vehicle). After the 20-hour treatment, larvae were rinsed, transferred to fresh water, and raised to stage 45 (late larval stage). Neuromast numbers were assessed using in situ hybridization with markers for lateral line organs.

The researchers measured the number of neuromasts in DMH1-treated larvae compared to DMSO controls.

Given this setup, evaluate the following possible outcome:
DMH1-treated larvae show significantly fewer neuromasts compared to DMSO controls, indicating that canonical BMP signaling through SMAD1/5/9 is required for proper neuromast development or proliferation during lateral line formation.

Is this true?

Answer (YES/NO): NO